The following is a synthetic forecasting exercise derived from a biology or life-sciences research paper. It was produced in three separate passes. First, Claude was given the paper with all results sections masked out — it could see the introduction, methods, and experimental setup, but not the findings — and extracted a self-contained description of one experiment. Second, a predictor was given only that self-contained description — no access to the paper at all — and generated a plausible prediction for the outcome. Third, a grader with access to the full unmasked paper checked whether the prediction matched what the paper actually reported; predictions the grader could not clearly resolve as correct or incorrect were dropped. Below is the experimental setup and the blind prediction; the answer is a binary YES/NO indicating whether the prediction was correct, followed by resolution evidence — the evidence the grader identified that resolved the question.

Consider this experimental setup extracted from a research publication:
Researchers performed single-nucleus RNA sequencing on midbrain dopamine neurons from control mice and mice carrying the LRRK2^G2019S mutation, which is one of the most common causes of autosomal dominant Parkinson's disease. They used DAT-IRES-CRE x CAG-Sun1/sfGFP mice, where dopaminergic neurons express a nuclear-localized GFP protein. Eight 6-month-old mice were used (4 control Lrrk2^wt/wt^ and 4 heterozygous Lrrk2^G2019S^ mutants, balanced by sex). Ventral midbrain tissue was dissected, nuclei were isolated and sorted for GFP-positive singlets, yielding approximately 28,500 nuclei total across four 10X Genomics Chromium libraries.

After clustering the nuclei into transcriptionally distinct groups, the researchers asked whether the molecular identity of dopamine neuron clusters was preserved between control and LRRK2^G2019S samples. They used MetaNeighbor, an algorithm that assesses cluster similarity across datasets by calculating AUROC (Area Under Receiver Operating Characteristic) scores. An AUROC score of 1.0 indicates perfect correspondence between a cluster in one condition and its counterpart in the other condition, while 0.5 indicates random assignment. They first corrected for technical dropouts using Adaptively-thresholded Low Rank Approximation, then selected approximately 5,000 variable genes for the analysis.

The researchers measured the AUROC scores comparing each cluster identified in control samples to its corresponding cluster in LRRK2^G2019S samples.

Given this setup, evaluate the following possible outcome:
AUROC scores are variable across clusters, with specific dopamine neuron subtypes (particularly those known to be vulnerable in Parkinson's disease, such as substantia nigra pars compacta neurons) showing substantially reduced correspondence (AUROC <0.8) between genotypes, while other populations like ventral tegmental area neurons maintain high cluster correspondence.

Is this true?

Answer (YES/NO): NO